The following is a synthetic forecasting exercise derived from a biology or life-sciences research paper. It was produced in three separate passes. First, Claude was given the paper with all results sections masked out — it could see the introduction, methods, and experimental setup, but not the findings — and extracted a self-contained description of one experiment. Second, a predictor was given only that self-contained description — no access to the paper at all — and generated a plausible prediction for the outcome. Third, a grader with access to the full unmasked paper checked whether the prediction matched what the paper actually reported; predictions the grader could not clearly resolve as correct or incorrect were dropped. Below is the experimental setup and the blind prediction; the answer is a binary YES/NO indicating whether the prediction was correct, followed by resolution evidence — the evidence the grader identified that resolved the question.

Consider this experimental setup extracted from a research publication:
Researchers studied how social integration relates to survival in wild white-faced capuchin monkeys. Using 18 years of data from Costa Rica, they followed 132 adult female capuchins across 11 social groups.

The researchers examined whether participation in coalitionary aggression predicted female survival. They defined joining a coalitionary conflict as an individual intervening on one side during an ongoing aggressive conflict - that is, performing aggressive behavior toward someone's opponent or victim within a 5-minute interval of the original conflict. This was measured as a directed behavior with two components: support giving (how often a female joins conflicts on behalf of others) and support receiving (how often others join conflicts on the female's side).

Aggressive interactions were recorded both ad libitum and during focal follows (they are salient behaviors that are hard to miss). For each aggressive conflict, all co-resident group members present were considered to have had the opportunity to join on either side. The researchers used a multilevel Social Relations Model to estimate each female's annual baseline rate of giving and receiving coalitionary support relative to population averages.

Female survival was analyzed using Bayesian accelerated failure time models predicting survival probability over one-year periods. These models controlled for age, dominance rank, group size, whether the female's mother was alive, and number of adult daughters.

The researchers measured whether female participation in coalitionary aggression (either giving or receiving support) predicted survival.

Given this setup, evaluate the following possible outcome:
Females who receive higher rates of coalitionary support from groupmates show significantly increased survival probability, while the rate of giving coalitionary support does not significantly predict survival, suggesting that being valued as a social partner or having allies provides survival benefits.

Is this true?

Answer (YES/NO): NO